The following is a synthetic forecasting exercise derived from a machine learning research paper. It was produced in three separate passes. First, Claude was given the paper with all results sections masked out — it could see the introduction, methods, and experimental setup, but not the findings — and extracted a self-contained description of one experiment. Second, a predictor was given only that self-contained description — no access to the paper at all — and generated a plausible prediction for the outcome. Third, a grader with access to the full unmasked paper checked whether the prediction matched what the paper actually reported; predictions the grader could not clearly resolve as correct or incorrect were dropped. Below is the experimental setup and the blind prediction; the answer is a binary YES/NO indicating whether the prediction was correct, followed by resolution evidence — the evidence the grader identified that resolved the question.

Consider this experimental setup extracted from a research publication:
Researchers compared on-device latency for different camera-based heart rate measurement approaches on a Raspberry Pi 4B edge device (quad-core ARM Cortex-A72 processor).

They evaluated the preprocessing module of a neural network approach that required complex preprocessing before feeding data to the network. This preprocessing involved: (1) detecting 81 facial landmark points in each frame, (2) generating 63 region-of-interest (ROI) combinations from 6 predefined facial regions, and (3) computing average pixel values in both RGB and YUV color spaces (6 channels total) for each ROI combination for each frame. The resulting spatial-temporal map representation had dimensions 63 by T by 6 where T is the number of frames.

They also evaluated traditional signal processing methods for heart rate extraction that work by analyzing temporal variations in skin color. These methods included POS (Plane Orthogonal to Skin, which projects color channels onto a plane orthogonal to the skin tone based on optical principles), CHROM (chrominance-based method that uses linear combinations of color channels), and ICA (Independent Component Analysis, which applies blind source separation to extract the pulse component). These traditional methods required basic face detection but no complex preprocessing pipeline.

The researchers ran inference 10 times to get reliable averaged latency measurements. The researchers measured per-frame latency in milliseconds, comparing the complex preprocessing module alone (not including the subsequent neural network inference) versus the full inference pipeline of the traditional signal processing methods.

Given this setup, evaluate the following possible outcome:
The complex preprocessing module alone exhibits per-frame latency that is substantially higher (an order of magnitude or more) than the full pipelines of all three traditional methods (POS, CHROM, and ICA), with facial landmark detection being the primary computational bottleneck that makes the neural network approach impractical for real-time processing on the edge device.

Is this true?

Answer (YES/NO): NO